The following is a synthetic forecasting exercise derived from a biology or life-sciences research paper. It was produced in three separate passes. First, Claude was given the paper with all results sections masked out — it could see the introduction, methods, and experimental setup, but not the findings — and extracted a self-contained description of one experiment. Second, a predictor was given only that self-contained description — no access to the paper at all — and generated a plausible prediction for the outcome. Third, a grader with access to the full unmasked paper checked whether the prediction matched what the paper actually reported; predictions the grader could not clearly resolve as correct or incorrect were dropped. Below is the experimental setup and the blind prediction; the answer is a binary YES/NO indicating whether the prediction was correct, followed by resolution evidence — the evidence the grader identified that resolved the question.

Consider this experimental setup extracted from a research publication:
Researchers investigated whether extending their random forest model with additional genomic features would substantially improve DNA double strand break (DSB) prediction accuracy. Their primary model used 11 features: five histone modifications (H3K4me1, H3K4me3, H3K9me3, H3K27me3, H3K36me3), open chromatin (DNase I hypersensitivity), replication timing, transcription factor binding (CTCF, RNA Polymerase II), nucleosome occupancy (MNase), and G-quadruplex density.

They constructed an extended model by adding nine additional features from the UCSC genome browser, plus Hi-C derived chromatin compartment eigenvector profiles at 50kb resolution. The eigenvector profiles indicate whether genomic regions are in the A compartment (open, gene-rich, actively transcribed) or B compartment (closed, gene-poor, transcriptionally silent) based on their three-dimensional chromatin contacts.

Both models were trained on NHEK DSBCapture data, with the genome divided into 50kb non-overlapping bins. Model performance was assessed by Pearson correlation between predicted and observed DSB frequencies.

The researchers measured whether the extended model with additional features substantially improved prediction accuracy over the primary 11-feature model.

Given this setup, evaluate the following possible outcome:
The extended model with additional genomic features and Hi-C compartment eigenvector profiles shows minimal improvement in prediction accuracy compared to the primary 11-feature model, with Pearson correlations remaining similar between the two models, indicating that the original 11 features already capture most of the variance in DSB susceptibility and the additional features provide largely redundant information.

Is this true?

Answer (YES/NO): YES